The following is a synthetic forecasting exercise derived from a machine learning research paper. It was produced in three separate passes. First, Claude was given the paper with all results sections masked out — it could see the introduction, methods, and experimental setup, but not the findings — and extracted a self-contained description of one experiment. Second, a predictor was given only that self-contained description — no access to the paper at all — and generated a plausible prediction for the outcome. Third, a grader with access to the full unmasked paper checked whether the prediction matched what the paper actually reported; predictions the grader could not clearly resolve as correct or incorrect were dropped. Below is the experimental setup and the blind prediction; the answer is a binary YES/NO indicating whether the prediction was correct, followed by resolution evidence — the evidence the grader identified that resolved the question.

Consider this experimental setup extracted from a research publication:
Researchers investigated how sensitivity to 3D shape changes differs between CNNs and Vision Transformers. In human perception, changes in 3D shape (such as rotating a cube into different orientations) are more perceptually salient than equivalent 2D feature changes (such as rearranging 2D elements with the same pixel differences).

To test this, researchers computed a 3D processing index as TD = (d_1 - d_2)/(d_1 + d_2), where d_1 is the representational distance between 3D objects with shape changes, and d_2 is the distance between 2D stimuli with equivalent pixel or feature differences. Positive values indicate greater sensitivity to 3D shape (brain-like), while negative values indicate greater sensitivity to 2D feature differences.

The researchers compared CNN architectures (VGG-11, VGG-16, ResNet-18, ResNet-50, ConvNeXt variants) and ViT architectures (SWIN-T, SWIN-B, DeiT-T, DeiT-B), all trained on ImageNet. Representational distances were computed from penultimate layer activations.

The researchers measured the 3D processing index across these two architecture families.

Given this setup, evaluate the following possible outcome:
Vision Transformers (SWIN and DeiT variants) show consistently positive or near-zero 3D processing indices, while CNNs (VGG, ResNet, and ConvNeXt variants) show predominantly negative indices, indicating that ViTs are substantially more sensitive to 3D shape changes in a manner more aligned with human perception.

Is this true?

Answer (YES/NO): NO